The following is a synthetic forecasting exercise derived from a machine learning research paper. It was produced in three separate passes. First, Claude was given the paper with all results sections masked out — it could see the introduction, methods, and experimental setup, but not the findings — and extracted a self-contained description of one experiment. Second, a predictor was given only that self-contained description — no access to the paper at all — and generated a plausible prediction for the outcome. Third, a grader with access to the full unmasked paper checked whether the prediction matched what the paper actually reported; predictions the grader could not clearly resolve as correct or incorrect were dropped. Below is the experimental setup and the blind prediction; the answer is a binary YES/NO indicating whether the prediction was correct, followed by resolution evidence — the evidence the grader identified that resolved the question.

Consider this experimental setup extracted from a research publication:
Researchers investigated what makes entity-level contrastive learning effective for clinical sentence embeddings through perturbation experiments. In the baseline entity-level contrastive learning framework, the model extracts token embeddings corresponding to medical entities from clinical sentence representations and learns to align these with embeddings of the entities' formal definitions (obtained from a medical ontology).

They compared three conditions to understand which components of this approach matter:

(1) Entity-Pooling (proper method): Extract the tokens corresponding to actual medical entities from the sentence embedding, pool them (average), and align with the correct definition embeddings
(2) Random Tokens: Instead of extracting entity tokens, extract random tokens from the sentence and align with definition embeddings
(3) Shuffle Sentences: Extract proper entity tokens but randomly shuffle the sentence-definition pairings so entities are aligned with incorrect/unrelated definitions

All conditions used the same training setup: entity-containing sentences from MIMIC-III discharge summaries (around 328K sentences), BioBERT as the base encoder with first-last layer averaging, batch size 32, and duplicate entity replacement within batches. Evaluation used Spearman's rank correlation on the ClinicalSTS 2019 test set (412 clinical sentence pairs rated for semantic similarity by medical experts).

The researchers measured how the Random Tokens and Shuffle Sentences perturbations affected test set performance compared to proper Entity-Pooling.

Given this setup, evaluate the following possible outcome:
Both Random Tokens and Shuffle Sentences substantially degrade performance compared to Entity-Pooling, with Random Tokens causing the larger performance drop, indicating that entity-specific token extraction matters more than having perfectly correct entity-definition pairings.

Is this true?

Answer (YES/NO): NO